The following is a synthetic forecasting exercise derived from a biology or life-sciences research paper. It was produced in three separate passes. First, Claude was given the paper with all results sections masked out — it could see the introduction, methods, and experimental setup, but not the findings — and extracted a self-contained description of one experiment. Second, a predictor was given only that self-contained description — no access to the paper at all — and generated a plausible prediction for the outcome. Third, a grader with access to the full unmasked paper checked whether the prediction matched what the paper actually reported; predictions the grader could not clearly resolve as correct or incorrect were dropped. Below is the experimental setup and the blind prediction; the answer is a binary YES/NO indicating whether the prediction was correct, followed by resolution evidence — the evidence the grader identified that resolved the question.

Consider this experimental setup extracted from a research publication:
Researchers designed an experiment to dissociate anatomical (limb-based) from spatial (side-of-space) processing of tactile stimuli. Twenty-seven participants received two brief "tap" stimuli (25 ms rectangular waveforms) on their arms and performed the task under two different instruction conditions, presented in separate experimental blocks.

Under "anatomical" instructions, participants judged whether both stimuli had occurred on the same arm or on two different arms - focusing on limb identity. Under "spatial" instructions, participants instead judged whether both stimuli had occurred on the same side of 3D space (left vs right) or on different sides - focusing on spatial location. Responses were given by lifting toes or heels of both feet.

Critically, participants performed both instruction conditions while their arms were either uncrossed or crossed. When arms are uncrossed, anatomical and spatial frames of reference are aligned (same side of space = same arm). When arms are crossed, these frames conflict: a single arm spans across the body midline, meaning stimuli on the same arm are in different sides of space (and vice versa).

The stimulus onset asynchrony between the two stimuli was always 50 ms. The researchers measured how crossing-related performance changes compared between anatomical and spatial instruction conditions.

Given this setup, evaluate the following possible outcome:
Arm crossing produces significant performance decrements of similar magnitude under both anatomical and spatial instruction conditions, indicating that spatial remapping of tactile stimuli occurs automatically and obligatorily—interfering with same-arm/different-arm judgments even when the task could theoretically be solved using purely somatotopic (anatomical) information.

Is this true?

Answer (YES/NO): NO